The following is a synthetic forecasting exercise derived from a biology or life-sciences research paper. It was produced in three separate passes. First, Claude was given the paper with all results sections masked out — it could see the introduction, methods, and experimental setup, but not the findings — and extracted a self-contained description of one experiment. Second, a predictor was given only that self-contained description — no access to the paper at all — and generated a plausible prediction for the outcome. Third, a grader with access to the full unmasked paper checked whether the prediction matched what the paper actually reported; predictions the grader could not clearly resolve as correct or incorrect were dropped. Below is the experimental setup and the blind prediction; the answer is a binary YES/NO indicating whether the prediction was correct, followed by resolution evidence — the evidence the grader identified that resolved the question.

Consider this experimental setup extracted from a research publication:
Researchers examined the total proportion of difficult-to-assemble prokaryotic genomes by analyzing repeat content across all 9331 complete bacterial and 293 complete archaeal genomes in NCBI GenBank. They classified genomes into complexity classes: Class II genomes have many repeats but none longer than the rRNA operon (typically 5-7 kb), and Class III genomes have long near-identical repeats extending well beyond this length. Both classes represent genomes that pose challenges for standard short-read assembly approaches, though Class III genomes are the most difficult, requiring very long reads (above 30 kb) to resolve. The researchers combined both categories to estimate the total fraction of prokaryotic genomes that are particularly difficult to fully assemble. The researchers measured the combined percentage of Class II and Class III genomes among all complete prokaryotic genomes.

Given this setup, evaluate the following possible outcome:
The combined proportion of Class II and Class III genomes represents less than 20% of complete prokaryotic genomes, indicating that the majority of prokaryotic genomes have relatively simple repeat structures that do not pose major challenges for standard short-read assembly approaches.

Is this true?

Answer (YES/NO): YES